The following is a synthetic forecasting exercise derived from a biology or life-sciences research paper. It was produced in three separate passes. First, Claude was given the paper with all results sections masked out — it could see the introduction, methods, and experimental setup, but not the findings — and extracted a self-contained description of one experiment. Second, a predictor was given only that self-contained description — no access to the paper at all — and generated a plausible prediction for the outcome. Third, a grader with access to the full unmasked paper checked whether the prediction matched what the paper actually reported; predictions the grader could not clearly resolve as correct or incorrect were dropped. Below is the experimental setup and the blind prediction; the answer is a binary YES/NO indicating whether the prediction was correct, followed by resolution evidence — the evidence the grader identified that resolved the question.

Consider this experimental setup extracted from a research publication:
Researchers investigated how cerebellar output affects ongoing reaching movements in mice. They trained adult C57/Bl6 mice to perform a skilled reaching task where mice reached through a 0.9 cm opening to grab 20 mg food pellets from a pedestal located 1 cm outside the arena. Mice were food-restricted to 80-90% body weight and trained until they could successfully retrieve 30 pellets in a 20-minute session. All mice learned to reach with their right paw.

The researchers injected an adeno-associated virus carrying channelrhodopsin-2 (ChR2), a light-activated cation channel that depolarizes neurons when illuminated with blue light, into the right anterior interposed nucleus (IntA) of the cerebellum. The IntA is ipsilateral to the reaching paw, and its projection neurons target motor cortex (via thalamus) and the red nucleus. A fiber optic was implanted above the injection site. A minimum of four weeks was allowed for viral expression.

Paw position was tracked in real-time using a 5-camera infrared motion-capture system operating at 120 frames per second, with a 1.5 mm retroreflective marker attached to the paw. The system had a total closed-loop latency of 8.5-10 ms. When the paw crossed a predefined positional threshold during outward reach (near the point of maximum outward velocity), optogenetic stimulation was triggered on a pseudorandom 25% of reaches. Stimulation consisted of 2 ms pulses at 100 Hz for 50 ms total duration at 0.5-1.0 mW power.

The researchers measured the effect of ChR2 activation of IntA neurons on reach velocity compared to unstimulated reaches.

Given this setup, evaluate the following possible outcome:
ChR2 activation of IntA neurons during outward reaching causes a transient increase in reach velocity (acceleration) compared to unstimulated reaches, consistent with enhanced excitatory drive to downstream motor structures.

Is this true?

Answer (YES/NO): NO